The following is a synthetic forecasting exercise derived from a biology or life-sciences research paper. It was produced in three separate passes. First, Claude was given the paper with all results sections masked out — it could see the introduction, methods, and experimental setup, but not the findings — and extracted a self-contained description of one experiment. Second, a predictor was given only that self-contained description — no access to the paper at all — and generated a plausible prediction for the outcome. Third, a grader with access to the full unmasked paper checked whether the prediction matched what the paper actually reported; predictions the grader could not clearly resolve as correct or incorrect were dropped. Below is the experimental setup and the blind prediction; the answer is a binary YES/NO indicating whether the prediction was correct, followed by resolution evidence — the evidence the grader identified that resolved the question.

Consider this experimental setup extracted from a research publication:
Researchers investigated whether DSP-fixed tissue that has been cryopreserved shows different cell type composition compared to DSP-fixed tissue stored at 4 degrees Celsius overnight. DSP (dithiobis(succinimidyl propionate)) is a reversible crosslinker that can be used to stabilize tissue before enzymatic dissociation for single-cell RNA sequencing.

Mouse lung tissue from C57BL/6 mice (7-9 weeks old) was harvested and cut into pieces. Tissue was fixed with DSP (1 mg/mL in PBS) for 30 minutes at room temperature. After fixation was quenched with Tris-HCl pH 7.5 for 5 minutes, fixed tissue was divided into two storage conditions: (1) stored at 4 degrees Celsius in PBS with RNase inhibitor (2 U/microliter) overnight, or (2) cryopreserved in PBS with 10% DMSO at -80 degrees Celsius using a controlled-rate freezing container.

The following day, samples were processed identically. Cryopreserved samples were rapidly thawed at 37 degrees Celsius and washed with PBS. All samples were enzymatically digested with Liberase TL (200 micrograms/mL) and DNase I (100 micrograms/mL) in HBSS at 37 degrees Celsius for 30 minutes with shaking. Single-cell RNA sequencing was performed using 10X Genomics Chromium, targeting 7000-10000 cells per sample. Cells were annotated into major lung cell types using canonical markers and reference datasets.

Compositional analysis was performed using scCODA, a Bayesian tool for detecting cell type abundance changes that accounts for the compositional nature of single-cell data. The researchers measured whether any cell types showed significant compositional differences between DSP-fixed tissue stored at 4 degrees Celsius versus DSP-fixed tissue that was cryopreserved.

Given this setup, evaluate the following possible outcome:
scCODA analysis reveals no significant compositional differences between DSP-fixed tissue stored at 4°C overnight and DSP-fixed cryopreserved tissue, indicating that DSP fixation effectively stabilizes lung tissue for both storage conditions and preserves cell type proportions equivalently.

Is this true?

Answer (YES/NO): NO